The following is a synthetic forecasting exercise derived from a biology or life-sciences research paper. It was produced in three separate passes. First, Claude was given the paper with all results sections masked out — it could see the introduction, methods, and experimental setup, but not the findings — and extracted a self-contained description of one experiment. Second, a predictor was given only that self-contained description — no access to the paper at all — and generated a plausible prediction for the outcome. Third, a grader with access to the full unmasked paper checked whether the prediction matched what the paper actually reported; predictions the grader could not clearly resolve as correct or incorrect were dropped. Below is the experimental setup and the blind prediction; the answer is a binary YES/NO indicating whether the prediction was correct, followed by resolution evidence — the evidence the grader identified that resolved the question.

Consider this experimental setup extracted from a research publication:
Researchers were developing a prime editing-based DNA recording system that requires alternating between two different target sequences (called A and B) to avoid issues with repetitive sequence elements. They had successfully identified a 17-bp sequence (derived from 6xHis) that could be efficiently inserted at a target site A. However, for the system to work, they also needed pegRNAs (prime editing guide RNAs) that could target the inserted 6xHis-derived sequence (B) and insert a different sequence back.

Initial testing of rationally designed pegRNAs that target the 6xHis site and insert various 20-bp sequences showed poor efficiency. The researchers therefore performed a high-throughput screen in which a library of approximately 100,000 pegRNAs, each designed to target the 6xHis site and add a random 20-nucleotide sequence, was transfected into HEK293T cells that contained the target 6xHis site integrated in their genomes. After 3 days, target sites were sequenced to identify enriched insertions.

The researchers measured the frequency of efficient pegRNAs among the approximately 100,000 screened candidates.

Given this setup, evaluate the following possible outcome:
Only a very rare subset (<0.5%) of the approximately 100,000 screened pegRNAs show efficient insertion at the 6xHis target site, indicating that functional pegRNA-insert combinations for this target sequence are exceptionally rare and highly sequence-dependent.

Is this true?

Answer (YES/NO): YES